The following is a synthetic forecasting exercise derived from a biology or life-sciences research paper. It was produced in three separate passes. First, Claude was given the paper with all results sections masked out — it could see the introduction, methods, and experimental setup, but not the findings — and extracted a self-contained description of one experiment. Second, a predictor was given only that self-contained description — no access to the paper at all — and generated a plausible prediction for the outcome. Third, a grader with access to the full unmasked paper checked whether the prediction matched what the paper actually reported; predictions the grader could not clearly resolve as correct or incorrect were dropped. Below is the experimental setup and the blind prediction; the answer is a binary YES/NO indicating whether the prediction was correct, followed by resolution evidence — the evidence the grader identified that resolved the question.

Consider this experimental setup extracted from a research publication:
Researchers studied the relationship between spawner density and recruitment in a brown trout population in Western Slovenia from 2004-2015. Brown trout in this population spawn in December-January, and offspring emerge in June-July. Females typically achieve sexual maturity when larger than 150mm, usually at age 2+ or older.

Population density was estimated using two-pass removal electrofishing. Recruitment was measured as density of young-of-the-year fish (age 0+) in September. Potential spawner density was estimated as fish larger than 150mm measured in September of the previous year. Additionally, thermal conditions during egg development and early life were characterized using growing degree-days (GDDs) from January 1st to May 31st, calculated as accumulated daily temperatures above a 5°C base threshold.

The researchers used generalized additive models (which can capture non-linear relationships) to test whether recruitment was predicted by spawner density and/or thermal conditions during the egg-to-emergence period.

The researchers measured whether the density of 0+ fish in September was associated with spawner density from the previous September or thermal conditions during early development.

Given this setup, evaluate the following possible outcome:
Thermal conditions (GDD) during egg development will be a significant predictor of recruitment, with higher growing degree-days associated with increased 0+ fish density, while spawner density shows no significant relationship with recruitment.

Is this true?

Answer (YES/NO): NO